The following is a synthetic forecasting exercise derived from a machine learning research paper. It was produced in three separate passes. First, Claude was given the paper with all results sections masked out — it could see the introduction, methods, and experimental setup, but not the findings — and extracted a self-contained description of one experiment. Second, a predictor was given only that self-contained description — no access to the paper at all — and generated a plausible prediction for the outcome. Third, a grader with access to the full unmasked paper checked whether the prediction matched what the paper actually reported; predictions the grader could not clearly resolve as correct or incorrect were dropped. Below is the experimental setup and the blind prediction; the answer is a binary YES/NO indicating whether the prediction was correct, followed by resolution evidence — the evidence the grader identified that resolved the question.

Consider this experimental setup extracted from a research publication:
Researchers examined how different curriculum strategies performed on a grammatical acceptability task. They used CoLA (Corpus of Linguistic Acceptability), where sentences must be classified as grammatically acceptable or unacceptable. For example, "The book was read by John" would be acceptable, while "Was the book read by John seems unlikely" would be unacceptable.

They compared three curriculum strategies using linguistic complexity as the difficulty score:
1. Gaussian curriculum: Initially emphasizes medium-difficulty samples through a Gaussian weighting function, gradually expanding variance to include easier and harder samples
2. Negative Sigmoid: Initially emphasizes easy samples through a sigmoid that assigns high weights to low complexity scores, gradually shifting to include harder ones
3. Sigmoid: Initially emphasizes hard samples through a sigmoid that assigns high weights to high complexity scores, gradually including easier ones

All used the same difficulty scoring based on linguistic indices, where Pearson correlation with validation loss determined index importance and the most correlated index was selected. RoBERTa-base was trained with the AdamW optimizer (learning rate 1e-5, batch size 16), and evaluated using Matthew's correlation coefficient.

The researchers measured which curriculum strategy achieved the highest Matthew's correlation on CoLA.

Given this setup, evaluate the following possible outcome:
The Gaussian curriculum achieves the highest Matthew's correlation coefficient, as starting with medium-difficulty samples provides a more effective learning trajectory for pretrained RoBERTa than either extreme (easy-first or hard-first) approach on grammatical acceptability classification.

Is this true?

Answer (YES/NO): YES